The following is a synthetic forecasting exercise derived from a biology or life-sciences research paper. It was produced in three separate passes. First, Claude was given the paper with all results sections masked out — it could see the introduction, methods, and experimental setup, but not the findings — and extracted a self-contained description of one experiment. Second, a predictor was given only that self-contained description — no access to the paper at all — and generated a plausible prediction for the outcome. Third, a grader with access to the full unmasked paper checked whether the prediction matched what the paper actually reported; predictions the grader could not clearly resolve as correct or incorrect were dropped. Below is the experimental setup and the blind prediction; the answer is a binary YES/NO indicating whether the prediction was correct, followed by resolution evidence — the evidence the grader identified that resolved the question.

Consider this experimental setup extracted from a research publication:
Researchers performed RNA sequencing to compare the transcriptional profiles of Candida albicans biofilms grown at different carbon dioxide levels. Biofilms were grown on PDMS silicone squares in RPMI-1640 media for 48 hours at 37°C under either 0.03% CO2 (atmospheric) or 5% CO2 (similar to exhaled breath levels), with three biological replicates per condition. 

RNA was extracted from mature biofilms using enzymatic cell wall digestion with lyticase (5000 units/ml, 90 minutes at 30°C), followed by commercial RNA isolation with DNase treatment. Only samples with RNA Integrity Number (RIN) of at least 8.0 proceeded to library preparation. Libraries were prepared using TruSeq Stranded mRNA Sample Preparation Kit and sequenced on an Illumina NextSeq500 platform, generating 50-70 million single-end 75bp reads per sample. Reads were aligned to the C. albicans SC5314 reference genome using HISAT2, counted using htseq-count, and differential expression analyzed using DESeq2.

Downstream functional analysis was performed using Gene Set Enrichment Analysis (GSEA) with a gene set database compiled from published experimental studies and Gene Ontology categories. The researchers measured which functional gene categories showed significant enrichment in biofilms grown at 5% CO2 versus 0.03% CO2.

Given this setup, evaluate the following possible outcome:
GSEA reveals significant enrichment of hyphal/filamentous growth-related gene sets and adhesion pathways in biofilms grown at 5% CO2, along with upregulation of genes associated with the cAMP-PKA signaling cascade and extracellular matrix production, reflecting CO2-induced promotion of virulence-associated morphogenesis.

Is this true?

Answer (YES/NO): NO